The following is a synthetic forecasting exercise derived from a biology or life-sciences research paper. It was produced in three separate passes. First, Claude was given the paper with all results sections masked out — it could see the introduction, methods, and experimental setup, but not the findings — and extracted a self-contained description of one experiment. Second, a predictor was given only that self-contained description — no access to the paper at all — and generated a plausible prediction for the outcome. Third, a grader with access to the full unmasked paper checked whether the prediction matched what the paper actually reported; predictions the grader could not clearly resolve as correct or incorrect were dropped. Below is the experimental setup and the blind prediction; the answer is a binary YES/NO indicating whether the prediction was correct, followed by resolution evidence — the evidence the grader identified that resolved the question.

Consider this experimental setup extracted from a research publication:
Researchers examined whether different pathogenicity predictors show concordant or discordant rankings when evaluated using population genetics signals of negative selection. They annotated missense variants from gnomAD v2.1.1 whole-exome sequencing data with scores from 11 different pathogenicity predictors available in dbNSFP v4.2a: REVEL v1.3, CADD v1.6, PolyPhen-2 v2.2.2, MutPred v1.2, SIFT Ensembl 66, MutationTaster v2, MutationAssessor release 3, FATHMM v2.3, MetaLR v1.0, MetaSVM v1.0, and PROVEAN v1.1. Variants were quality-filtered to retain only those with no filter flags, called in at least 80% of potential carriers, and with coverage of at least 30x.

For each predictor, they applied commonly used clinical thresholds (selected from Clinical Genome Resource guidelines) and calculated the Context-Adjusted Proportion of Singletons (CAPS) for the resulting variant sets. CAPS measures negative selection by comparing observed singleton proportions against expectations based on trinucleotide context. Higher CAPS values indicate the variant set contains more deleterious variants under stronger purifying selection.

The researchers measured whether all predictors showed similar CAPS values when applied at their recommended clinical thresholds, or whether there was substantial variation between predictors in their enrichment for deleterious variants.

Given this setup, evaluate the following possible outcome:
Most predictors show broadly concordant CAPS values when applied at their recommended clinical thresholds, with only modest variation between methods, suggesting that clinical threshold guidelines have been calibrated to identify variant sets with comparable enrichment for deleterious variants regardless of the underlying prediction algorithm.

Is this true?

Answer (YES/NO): NO